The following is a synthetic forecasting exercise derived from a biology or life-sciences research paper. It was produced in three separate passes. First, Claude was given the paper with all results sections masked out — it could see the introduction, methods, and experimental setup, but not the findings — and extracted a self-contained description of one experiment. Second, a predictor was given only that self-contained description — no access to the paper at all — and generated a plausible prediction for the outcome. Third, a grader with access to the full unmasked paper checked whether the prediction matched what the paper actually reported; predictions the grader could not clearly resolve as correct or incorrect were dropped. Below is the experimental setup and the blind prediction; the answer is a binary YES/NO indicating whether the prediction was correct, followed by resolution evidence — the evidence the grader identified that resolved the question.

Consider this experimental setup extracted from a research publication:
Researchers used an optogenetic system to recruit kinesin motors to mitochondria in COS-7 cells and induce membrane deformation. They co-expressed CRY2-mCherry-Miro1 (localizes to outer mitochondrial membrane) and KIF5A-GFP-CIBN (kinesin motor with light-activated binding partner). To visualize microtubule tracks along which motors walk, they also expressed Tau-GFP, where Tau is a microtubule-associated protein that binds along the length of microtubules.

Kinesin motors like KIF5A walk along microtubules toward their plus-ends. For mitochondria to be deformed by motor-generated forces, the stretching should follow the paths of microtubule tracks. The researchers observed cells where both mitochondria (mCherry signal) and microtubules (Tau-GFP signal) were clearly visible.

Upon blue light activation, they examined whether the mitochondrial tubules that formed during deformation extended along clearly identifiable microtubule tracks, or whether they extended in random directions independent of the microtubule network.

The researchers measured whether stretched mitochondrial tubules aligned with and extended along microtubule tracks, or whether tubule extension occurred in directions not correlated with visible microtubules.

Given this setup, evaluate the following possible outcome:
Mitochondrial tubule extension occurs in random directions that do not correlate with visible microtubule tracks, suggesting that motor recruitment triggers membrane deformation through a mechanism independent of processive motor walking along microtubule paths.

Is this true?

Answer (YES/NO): NO